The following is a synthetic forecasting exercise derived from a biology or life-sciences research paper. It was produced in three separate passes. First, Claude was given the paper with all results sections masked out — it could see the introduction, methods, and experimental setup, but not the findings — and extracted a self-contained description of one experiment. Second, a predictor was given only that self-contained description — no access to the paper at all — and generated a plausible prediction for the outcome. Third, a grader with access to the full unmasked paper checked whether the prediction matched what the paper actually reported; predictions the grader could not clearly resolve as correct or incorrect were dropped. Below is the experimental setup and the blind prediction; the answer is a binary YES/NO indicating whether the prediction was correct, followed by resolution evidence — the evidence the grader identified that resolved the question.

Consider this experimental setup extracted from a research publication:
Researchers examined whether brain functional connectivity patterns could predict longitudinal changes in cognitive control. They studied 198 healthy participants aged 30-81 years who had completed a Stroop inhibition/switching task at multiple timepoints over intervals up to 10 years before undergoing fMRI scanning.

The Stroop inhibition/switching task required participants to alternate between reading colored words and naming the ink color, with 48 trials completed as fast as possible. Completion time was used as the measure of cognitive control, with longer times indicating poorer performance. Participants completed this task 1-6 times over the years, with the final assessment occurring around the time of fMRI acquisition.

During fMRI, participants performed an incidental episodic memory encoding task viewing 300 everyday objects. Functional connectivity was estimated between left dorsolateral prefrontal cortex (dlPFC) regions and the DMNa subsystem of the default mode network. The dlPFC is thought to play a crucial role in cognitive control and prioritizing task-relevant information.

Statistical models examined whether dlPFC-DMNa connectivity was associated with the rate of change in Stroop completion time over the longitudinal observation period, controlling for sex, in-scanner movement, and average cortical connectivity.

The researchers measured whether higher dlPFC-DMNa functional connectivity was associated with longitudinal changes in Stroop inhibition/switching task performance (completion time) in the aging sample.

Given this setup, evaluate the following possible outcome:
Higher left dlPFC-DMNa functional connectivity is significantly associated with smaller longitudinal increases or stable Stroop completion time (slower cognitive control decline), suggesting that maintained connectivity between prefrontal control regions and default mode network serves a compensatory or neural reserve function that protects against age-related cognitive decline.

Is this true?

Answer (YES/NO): NO